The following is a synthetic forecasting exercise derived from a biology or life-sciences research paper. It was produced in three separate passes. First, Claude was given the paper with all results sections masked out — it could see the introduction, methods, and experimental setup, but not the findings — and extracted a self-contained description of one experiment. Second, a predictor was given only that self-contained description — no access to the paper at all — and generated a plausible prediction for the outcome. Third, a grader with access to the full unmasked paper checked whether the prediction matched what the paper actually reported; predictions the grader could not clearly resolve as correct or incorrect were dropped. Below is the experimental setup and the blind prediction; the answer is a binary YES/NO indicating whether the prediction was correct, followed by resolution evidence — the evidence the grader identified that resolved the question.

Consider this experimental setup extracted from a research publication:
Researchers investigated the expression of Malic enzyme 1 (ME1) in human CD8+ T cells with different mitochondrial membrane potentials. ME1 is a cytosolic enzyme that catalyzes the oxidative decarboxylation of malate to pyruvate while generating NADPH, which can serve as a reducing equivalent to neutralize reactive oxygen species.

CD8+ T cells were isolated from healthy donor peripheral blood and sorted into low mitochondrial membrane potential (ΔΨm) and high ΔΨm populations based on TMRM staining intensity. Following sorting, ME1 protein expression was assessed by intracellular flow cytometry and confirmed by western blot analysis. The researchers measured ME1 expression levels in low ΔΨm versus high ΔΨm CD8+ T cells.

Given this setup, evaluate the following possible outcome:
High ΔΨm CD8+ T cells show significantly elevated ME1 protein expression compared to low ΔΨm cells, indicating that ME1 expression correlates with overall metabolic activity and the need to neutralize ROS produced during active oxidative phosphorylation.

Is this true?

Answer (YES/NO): NO